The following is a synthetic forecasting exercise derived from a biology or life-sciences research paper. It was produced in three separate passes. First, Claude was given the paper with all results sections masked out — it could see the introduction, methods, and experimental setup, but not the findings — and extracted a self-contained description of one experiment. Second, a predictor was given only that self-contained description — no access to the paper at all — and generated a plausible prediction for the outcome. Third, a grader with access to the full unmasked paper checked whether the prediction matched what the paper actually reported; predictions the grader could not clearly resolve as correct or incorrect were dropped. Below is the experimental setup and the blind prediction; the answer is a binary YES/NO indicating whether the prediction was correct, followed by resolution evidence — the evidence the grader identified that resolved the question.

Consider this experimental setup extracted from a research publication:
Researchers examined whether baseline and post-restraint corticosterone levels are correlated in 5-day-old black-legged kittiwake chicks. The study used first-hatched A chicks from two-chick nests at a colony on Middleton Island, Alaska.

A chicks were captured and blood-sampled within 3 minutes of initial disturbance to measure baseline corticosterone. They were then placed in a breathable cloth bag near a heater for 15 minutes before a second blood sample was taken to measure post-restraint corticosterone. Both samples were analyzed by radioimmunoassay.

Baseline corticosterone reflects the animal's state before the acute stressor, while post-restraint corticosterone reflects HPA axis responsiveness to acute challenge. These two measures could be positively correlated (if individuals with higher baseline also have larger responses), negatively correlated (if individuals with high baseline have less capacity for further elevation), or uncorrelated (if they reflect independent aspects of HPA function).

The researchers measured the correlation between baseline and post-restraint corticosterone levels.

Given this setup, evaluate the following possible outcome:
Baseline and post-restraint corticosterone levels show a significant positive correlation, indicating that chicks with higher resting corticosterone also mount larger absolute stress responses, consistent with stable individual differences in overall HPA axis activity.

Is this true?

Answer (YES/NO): NO